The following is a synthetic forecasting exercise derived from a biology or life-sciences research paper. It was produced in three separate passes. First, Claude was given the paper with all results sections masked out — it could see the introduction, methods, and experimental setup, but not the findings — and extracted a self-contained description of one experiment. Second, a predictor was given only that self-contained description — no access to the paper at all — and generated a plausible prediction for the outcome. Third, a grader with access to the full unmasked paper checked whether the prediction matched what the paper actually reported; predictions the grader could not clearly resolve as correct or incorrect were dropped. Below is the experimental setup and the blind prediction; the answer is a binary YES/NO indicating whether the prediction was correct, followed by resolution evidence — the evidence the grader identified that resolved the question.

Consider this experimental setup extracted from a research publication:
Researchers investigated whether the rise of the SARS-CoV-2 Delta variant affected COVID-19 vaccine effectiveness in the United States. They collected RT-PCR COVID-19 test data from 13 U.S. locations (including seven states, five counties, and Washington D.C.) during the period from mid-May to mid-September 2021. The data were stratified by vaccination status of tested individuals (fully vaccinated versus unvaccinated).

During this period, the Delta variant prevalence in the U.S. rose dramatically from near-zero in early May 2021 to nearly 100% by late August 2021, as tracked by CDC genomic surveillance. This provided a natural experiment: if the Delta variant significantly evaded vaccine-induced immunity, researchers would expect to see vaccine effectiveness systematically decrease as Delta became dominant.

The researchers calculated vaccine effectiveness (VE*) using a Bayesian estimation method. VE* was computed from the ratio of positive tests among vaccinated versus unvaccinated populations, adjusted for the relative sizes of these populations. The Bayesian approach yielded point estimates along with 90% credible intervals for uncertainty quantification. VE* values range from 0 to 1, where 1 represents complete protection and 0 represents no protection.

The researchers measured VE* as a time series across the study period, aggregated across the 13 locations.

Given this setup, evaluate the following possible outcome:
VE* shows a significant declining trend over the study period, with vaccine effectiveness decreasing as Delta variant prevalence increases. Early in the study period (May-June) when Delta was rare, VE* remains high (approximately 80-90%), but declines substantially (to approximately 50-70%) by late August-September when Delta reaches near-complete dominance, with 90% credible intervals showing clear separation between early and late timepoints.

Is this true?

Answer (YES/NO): NO